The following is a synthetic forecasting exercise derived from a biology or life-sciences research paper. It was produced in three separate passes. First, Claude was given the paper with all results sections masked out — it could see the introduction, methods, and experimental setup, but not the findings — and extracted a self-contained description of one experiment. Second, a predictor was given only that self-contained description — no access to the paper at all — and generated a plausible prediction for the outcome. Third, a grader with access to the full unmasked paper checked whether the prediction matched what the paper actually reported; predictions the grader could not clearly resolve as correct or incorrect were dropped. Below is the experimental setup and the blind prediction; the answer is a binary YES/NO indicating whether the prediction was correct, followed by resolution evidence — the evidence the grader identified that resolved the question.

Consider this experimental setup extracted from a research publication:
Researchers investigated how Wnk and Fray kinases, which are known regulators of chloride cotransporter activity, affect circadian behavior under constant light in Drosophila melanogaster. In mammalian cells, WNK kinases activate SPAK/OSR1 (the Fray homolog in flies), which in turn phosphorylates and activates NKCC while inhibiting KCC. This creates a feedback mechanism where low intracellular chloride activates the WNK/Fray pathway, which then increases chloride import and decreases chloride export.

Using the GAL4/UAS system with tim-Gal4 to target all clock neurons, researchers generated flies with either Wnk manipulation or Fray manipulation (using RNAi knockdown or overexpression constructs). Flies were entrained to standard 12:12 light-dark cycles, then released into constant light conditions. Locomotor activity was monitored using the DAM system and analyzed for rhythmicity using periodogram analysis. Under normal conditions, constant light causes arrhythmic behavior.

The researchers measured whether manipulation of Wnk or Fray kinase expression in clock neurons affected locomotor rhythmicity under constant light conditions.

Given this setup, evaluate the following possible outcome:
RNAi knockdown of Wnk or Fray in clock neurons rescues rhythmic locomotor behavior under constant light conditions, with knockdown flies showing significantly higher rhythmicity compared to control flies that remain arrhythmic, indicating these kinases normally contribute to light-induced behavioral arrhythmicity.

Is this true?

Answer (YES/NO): YES